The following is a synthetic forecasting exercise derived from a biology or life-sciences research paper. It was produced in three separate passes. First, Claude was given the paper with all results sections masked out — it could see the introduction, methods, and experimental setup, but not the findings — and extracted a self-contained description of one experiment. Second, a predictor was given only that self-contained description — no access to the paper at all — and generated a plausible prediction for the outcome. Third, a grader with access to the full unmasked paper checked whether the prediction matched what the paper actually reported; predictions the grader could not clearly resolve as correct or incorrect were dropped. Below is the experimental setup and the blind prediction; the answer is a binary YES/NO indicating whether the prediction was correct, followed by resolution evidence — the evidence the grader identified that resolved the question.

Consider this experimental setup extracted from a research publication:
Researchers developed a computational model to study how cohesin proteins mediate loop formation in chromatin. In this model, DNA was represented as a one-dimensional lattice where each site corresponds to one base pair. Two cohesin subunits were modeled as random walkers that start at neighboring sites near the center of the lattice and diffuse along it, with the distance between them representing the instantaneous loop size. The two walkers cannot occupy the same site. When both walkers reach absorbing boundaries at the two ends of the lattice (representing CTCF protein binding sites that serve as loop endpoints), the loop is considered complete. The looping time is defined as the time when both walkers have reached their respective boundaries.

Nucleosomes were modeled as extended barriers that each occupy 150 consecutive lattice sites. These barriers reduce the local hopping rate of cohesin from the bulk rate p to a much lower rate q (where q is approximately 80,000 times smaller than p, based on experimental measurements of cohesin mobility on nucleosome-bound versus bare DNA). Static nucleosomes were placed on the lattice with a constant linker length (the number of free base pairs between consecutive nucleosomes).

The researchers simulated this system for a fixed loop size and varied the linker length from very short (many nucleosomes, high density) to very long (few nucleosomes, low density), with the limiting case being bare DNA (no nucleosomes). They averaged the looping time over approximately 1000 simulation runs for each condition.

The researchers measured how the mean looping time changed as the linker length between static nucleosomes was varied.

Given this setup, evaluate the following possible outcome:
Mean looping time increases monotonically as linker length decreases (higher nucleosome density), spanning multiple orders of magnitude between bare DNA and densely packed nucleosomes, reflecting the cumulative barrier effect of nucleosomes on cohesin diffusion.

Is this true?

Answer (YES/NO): NO